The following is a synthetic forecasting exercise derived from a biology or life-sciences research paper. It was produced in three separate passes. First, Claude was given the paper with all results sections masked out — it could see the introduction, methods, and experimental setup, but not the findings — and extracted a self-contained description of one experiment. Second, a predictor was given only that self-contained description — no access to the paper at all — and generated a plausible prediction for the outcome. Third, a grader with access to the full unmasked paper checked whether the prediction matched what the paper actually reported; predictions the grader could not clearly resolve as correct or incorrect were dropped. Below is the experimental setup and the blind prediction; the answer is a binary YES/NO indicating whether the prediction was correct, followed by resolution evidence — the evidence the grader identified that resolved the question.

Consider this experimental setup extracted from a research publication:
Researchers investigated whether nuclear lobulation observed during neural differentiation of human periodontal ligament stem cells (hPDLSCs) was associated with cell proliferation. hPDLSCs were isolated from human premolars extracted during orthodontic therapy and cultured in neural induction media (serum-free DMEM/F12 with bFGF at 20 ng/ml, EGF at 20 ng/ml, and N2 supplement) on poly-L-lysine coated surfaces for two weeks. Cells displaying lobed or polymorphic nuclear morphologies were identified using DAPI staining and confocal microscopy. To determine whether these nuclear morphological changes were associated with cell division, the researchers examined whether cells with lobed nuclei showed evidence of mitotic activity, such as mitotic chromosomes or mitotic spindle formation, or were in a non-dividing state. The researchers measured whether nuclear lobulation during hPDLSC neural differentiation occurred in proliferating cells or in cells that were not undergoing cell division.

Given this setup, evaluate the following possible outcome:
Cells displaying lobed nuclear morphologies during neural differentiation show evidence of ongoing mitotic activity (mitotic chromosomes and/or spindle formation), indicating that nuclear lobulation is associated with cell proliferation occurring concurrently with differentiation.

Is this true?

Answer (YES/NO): NO